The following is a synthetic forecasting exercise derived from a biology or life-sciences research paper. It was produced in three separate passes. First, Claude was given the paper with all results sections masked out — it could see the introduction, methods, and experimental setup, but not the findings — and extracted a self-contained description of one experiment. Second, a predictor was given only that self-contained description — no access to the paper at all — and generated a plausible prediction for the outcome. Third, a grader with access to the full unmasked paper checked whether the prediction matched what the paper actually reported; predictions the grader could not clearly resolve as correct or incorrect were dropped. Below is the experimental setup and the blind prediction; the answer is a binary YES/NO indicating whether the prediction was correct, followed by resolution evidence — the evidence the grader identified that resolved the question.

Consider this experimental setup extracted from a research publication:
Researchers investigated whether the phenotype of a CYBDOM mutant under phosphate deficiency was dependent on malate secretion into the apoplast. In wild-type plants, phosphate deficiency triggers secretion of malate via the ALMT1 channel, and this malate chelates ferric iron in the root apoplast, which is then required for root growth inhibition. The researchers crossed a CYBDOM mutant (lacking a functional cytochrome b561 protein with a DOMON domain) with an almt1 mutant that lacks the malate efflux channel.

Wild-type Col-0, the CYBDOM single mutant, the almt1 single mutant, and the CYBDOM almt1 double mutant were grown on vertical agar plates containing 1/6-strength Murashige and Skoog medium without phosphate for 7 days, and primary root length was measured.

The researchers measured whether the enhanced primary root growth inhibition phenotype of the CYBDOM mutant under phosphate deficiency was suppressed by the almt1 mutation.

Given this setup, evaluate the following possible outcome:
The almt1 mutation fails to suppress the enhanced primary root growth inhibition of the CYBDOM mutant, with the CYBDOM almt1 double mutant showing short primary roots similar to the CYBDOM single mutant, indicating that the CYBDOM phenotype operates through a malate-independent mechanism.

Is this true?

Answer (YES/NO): NO